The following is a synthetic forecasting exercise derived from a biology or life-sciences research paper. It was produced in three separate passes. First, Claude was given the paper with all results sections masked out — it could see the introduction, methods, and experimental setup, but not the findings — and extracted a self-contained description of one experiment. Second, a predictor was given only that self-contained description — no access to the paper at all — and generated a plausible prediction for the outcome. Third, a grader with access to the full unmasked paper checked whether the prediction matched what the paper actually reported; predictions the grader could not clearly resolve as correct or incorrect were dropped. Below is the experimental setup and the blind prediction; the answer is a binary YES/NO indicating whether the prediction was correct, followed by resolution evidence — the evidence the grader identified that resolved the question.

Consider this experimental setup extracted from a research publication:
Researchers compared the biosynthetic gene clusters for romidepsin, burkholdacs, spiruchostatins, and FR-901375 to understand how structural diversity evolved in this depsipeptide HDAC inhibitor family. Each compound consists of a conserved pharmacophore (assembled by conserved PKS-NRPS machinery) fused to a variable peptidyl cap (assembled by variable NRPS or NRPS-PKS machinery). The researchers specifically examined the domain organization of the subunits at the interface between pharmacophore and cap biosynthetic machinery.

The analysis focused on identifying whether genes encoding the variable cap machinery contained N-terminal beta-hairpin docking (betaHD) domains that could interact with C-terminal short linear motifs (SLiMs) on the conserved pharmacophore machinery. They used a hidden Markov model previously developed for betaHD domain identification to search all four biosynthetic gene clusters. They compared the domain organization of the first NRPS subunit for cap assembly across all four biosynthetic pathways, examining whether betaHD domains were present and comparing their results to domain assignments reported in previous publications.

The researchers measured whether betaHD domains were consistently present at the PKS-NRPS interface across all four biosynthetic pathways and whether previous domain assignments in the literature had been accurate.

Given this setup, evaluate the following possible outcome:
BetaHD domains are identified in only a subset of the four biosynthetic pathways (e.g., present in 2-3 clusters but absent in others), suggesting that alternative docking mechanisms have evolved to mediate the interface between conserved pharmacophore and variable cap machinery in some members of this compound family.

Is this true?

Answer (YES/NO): NO